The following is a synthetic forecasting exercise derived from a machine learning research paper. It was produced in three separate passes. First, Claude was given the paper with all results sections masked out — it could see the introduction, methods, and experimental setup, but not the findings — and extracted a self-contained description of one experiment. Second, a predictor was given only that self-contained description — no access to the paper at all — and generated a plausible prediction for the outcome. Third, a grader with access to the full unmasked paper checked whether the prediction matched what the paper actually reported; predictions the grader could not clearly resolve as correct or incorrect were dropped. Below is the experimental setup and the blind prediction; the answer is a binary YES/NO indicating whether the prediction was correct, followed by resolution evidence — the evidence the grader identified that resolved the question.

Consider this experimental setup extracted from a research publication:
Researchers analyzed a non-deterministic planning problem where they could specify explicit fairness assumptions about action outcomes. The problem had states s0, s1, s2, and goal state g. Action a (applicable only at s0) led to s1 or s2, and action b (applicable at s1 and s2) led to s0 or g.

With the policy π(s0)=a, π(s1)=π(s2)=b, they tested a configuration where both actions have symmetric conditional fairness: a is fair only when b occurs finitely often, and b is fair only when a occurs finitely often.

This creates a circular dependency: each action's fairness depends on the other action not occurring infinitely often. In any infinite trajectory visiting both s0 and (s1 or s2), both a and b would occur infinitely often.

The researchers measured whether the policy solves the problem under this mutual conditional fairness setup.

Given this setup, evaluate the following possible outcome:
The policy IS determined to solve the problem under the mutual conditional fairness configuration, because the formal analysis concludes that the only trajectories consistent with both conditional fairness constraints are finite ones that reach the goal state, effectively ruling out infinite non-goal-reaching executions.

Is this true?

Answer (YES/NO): NO